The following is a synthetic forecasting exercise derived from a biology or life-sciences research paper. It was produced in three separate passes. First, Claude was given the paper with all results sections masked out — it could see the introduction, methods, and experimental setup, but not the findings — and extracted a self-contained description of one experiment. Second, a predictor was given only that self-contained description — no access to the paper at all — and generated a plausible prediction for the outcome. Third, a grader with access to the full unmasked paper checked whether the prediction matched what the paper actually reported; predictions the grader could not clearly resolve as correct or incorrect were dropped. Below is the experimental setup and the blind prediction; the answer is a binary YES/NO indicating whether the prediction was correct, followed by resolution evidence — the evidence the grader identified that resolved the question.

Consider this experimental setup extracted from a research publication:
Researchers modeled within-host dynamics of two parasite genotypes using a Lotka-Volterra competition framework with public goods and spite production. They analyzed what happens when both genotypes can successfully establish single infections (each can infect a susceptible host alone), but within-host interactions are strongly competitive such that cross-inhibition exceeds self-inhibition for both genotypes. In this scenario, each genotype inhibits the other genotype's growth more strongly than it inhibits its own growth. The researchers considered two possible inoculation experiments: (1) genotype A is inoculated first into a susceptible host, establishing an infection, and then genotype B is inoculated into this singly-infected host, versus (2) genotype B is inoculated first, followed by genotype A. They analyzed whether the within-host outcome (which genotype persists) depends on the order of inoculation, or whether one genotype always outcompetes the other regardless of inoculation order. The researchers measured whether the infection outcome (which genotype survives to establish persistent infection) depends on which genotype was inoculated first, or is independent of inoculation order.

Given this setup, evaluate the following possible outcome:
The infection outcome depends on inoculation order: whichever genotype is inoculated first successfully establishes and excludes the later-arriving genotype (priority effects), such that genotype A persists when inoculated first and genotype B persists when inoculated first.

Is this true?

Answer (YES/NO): YES